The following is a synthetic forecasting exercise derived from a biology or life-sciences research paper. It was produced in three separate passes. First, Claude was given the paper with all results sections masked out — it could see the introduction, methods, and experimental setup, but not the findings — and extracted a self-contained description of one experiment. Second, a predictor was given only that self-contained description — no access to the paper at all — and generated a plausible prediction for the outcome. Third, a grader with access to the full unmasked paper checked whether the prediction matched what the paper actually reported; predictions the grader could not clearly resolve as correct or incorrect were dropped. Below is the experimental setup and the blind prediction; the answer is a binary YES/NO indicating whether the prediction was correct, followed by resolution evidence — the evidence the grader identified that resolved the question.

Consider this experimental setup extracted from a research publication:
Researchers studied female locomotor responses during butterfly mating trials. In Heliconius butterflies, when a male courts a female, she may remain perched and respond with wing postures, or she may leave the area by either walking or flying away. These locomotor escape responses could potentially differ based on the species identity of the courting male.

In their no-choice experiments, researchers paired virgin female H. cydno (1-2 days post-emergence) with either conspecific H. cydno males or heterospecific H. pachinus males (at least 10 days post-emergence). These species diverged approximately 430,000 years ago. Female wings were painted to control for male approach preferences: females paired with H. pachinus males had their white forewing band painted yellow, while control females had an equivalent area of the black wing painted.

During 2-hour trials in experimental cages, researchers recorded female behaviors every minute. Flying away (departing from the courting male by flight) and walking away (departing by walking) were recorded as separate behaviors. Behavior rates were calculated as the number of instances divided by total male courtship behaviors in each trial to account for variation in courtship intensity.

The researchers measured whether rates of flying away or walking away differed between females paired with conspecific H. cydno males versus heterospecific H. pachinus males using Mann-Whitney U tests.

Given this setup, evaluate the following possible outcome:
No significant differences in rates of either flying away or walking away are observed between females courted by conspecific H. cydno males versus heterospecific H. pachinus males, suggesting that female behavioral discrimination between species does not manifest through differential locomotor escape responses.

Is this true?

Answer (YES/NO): NO